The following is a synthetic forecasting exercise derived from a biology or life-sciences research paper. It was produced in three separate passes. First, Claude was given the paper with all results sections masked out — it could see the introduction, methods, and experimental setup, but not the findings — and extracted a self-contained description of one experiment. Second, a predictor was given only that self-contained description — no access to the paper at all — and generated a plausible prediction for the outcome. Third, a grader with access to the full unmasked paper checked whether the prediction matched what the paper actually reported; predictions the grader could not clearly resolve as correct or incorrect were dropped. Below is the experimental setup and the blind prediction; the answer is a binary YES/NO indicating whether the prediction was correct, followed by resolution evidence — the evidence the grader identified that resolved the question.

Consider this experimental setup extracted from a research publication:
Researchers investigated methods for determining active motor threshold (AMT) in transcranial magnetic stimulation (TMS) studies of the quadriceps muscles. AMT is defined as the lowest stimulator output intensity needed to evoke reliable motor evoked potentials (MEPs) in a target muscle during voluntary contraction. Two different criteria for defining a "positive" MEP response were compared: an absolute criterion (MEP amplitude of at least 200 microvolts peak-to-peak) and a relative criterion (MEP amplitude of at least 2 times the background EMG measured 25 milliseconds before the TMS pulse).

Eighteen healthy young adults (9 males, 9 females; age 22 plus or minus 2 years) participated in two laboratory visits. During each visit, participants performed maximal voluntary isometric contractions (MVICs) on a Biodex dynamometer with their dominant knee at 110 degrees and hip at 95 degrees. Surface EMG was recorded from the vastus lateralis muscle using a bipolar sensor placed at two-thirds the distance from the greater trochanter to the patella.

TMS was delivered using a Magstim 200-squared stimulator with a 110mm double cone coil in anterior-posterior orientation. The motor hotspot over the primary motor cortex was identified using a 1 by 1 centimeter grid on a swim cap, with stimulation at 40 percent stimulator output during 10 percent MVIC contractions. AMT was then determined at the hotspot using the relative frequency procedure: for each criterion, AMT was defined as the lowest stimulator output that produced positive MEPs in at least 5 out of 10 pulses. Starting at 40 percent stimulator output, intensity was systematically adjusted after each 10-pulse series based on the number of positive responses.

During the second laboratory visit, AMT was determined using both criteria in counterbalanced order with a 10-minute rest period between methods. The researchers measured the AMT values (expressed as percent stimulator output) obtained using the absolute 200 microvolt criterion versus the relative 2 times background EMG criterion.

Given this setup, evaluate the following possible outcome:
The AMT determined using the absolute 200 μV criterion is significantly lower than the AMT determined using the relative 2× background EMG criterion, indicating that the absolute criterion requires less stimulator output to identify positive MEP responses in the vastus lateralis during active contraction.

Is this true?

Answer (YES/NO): NO